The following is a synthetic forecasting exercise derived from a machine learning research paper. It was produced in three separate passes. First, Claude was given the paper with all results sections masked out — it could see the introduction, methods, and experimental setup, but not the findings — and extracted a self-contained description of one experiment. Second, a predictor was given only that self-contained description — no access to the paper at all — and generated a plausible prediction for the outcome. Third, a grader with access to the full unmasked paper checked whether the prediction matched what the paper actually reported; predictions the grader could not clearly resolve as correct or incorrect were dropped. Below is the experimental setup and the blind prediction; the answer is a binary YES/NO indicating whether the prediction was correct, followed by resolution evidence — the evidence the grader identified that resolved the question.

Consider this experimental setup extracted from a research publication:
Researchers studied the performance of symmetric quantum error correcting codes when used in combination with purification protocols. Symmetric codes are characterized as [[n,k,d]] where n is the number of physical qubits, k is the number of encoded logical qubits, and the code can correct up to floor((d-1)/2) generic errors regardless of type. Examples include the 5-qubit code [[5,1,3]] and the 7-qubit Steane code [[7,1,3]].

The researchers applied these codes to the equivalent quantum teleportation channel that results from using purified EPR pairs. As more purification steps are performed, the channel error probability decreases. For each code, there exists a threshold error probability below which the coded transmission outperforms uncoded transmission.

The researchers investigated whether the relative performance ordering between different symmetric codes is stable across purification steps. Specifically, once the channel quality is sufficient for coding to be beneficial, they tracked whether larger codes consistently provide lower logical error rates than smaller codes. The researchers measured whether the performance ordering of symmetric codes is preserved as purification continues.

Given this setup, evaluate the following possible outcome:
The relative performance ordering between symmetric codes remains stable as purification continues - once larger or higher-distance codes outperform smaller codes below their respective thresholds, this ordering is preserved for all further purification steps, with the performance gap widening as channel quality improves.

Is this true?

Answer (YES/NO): YES